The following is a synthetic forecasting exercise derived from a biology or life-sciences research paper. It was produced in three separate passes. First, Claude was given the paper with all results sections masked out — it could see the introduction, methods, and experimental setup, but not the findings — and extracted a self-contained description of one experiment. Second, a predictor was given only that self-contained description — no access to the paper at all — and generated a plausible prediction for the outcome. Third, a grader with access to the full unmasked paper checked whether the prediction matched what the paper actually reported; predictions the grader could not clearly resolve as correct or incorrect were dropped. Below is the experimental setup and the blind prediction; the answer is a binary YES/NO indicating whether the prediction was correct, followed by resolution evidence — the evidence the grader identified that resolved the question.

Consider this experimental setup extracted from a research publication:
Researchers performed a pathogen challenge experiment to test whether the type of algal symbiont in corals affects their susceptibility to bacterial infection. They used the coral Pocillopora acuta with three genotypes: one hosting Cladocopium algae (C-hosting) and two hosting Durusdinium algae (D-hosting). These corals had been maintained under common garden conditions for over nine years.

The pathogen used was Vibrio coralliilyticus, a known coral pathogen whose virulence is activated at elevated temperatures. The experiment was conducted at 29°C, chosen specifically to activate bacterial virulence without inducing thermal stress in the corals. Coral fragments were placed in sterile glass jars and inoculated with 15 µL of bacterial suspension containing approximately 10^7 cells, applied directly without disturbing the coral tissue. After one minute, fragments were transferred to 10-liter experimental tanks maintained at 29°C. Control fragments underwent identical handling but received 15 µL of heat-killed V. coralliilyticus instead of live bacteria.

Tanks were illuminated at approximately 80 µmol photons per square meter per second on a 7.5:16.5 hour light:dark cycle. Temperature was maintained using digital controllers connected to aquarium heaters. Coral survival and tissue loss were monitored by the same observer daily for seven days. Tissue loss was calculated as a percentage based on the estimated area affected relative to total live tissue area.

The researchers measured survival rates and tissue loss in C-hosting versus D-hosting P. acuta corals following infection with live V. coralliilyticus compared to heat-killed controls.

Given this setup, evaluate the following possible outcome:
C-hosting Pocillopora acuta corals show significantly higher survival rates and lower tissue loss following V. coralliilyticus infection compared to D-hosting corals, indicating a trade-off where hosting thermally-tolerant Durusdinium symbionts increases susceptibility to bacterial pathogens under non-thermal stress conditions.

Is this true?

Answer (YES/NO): YES